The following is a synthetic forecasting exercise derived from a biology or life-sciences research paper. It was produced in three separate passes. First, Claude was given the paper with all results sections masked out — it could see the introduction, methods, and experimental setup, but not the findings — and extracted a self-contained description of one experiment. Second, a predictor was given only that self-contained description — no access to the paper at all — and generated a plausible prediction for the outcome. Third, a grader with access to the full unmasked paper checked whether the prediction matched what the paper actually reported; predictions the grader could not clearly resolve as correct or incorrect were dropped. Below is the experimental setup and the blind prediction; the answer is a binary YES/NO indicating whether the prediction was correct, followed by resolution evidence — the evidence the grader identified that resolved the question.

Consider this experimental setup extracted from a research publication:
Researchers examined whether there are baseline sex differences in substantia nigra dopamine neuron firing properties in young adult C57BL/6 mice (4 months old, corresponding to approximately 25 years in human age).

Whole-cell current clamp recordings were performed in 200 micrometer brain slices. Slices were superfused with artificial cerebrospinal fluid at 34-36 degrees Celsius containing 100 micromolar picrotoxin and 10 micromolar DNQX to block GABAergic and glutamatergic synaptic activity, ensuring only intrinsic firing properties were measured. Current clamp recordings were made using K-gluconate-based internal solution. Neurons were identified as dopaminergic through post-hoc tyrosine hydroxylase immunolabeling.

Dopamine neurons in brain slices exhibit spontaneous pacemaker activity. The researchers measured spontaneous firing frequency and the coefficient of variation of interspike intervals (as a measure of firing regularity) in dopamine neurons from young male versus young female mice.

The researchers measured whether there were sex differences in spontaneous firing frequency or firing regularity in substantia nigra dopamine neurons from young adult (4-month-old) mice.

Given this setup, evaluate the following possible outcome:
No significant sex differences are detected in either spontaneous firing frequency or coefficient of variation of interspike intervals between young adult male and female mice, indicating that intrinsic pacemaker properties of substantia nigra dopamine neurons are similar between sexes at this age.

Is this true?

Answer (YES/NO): YES